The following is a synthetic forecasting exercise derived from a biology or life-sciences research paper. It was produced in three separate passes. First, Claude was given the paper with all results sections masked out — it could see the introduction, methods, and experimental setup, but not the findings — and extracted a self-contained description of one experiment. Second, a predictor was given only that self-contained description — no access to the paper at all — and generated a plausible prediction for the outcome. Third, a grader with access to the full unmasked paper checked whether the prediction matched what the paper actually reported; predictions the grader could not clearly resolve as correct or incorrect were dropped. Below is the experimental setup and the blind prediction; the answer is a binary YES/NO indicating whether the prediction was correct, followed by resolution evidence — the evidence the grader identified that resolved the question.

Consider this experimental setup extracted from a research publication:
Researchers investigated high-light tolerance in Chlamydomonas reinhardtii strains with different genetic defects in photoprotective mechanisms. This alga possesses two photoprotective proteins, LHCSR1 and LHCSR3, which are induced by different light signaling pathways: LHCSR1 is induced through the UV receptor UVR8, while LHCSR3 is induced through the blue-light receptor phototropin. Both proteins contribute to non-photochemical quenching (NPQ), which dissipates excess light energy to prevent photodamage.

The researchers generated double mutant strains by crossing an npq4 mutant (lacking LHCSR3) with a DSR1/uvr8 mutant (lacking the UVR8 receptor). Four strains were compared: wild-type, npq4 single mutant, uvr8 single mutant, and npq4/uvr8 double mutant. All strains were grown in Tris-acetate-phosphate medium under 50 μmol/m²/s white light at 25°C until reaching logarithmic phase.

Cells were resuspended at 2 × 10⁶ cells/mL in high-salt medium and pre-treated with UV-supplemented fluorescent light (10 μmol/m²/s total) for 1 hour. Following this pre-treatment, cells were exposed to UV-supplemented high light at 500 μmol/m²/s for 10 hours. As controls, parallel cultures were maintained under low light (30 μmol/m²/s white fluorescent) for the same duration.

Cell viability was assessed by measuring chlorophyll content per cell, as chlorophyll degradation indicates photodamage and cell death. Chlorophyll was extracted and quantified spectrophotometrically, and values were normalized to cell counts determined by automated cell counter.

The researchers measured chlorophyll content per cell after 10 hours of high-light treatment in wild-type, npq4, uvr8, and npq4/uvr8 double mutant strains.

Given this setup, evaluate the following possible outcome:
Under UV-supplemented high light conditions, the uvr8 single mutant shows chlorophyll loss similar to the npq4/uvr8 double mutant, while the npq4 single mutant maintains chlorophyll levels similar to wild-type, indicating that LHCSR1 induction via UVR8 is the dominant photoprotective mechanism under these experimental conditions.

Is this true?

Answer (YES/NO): NO